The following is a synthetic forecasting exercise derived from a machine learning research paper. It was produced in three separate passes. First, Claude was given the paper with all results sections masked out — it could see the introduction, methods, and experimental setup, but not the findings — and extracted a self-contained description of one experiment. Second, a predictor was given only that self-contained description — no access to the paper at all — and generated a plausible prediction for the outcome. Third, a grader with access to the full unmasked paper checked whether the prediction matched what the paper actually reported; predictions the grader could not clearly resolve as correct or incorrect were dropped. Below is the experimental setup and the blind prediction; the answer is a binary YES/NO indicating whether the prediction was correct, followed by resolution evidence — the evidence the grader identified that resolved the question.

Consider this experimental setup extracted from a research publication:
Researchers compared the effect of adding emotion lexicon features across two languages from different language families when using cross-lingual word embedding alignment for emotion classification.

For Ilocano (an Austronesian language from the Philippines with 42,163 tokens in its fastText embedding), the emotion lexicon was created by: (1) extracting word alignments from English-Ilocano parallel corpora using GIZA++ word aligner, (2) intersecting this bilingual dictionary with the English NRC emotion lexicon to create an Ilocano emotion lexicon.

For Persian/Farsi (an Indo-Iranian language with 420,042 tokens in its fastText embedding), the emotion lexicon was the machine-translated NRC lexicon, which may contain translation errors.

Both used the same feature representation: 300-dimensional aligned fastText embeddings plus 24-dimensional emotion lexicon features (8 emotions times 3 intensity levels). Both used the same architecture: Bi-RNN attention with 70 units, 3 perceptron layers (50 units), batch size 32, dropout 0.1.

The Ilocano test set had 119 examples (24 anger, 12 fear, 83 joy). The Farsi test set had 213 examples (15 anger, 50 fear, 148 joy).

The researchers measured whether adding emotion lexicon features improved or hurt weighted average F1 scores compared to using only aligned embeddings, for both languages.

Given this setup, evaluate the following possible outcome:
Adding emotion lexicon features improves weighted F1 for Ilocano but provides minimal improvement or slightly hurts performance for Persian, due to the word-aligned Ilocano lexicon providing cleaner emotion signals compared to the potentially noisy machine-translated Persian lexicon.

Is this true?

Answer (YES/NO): NO